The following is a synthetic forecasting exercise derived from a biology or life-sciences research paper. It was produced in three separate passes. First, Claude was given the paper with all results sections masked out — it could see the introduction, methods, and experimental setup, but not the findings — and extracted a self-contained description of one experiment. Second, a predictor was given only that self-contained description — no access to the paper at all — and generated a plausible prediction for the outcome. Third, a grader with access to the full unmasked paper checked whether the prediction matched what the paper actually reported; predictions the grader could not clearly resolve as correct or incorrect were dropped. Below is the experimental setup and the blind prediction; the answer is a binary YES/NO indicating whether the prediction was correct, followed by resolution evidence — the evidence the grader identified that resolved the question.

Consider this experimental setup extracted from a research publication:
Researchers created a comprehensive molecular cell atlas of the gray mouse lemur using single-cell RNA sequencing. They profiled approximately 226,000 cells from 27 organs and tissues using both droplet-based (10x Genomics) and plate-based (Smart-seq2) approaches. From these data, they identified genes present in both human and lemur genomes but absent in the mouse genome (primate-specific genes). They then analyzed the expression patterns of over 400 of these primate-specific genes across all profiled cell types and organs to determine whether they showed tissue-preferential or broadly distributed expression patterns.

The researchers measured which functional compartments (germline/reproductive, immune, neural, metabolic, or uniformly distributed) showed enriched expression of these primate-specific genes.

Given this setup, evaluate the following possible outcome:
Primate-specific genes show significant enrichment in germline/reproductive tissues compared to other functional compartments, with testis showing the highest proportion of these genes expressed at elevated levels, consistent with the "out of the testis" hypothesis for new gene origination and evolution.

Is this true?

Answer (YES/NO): YES